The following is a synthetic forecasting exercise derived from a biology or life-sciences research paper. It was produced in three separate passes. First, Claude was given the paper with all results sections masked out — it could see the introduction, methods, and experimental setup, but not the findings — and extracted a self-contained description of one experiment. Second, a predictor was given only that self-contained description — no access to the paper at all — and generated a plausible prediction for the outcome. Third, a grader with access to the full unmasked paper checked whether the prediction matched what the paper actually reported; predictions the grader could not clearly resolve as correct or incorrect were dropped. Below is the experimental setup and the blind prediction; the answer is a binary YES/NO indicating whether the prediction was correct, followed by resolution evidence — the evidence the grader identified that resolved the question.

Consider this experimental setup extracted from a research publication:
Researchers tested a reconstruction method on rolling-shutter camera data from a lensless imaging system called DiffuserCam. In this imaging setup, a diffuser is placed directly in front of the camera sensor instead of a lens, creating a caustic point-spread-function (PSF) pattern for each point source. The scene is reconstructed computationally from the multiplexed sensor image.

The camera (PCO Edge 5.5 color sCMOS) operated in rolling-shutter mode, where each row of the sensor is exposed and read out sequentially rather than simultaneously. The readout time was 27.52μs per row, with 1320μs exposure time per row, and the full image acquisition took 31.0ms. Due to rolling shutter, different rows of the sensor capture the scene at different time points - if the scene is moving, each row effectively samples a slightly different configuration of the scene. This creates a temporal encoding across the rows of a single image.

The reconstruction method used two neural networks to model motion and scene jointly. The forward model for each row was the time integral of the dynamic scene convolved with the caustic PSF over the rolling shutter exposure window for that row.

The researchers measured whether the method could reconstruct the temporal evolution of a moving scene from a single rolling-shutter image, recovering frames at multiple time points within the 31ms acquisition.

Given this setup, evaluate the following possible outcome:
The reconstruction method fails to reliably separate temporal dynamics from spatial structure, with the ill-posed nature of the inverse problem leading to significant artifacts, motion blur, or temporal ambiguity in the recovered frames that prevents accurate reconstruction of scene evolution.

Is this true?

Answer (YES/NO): NO